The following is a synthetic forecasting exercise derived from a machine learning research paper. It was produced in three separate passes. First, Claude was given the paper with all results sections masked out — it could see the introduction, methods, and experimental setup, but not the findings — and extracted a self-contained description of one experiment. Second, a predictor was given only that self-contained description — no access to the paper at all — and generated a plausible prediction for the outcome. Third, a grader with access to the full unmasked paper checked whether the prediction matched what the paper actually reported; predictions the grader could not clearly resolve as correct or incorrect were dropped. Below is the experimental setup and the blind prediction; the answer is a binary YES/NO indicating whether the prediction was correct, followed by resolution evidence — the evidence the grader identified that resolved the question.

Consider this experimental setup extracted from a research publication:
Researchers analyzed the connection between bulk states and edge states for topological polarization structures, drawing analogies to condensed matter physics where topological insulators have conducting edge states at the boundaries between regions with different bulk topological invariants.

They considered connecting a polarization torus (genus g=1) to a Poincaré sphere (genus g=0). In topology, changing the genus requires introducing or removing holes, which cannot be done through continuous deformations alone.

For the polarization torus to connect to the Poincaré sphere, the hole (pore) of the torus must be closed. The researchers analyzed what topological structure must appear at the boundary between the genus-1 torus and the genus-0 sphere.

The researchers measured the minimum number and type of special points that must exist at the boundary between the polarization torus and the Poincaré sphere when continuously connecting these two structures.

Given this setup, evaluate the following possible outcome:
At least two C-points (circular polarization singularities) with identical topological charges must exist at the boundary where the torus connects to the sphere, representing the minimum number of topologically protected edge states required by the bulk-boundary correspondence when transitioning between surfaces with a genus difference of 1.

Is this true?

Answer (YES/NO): NO